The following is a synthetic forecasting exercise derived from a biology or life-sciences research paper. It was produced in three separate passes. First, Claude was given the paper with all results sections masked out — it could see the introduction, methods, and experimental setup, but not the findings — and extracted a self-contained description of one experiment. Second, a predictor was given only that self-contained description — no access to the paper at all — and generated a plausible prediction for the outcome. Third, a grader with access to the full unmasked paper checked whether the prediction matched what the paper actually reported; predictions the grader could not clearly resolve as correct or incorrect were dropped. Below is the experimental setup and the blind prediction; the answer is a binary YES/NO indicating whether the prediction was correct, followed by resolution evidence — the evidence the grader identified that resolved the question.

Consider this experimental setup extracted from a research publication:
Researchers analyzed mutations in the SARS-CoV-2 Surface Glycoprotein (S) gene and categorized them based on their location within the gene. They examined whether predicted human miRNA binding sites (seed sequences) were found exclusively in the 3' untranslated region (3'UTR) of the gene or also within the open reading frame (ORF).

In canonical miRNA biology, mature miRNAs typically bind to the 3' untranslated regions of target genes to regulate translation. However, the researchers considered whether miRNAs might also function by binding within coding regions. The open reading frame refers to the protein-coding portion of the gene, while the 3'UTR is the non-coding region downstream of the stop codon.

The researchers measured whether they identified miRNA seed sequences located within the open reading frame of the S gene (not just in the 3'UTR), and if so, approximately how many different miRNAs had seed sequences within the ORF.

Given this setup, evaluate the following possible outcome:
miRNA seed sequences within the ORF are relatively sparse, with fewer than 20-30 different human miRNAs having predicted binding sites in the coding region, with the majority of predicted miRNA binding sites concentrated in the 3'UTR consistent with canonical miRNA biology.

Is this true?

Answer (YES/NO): NO